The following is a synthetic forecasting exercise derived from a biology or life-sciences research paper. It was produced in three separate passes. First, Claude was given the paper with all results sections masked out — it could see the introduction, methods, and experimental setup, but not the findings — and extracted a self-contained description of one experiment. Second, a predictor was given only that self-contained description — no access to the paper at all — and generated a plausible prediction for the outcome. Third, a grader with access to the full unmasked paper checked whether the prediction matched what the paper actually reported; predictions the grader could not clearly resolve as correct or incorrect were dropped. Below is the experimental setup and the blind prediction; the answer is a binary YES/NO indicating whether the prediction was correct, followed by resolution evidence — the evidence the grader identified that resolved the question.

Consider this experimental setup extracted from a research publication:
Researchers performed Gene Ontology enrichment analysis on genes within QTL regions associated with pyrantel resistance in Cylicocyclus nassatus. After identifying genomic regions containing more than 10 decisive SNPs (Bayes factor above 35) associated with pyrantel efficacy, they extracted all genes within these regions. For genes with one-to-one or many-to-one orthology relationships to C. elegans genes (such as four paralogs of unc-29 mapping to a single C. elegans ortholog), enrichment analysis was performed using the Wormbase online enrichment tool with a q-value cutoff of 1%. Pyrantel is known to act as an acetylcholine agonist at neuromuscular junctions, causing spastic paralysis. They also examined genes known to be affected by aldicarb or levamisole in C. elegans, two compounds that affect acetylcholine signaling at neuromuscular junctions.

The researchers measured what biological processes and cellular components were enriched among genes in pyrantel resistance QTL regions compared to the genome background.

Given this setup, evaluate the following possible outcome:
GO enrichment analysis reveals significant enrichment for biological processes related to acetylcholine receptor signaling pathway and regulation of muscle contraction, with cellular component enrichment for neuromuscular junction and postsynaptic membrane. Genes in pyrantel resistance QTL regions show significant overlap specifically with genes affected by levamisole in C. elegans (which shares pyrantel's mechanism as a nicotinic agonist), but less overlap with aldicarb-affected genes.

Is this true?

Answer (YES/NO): NO